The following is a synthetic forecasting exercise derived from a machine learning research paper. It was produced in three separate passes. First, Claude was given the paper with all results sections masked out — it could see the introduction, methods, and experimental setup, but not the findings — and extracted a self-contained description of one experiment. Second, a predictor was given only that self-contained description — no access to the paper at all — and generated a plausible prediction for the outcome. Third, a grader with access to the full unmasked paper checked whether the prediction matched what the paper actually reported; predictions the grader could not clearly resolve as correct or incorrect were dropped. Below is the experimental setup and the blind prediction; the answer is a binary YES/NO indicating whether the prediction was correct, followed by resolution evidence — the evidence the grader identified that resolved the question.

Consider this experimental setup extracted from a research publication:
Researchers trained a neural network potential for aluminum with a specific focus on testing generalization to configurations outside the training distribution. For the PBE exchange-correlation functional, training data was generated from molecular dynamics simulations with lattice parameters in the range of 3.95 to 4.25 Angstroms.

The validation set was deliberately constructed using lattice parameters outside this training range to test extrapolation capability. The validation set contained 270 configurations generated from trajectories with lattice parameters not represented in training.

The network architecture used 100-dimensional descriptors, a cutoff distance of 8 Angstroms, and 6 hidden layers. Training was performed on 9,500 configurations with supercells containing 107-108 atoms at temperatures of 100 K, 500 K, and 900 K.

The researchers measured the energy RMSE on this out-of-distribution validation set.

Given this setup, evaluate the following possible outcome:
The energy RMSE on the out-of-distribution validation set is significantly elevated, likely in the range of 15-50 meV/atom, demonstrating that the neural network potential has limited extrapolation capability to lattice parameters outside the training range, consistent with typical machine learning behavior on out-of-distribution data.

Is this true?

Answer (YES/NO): NO